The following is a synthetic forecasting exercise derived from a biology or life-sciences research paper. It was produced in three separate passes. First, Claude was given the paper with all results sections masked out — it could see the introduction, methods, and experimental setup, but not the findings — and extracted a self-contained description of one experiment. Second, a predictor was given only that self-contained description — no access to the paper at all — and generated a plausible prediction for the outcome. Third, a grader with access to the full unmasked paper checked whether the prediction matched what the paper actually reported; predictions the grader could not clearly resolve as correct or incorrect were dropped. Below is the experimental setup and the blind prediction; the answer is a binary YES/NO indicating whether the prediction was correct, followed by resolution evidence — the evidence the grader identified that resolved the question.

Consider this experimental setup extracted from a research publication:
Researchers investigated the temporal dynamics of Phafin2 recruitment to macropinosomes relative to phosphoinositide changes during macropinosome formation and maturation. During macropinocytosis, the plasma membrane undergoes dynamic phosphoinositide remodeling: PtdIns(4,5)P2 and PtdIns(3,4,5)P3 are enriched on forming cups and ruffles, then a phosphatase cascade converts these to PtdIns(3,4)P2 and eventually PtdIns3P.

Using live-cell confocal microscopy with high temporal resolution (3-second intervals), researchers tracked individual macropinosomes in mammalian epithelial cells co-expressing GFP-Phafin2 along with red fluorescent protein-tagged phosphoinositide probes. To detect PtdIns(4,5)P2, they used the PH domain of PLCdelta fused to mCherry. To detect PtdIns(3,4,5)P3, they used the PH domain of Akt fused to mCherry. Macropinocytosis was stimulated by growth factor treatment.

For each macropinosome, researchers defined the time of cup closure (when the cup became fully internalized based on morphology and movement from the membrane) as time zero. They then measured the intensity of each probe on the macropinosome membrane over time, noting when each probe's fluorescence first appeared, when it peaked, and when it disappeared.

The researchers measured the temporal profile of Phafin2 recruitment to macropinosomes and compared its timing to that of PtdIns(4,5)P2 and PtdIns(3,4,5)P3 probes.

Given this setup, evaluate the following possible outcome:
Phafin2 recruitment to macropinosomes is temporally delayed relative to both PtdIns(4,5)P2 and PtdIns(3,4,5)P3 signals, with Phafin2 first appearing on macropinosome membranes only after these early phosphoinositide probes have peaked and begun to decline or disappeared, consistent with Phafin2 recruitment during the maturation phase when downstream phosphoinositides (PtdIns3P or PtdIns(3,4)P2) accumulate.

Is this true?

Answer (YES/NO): YES